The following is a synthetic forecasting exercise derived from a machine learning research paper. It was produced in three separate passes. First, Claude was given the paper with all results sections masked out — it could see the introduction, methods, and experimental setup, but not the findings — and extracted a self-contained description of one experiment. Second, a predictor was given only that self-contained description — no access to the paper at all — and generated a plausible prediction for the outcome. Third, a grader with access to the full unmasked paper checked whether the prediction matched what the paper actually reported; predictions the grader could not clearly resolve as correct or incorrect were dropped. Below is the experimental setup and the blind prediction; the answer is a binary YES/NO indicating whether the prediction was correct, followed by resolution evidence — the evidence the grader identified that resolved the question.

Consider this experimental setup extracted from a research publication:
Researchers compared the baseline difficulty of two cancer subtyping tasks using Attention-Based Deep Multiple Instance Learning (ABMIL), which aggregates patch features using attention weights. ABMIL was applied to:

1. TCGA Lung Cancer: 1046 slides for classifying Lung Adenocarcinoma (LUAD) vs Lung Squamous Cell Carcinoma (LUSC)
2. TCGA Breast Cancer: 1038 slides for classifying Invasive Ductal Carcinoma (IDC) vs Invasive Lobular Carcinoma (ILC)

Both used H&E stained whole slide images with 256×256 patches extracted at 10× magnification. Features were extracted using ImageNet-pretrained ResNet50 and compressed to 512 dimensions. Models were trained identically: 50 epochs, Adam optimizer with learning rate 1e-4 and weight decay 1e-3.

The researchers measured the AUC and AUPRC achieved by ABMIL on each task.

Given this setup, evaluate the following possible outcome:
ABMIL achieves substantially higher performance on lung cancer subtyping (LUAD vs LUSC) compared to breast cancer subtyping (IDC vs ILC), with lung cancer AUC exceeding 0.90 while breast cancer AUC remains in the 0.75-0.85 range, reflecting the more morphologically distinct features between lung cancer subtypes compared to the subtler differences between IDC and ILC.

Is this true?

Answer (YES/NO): NO